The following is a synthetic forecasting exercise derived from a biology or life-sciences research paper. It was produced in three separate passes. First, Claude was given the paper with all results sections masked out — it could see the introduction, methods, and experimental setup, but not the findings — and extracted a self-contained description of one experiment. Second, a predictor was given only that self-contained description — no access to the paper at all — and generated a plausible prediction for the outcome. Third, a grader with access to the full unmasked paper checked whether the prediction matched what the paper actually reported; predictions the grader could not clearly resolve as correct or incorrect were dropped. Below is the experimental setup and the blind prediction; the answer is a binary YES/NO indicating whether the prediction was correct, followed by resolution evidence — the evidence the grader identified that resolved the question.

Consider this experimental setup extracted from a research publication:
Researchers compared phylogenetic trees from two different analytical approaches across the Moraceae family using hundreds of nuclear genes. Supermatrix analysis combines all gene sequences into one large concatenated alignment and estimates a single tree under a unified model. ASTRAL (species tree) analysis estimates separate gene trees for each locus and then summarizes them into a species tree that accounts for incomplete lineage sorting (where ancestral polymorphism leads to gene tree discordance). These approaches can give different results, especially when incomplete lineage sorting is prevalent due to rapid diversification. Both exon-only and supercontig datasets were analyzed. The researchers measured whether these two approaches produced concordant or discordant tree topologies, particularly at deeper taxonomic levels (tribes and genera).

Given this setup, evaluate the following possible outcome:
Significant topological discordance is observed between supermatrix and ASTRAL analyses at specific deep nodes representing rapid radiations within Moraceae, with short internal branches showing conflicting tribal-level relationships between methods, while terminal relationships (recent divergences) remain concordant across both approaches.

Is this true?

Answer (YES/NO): NO